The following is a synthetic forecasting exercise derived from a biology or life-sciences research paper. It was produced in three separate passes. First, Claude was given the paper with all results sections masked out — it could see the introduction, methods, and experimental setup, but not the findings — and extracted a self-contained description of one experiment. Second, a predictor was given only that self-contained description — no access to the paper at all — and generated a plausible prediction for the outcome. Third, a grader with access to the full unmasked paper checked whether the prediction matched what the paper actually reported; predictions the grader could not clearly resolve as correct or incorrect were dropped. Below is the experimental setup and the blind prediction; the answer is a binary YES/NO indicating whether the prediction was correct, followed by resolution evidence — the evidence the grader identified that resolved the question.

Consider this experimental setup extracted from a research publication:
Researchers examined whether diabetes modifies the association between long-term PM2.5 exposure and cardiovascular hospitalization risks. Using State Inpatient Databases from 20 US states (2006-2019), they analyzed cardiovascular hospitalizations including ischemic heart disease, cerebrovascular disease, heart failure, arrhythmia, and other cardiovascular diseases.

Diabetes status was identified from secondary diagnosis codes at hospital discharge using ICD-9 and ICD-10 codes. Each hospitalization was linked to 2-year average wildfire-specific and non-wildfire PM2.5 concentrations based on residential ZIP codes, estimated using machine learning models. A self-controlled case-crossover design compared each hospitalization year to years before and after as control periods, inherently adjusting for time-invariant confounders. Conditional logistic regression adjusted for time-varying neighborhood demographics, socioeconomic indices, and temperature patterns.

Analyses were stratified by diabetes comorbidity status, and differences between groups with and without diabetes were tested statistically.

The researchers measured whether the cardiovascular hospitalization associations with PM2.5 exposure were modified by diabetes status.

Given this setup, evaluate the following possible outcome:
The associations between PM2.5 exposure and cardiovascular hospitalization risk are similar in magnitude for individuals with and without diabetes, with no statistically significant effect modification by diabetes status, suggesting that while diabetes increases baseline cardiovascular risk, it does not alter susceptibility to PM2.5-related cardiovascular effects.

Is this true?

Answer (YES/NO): NO